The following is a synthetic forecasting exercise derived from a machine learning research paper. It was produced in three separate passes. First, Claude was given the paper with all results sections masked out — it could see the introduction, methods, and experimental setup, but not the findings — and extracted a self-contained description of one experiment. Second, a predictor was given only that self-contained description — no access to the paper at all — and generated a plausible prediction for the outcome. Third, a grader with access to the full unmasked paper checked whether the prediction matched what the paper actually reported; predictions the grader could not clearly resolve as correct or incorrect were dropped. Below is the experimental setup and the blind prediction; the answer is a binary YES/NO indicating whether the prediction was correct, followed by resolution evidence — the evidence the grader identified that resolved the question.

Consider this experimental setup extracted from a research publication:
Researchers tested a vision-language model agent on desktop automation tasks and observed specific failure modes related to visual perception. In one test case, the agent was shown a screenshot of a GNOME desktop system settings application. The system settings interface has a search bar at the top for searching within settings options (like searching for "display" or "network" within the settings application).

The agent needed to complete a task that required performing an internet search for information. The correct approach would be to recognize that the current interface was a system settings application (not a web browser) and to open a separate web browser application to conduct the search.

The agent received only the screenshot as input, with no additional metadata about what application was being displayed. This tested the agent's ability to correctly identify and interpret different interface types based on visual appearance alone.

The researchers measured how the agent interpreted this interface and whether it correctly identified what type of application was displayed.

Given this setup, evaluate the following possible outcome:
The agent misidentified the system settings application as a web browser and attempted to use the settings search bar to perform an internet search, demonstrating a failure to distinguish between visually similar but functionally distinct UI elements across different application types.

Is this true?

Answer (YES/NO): NO